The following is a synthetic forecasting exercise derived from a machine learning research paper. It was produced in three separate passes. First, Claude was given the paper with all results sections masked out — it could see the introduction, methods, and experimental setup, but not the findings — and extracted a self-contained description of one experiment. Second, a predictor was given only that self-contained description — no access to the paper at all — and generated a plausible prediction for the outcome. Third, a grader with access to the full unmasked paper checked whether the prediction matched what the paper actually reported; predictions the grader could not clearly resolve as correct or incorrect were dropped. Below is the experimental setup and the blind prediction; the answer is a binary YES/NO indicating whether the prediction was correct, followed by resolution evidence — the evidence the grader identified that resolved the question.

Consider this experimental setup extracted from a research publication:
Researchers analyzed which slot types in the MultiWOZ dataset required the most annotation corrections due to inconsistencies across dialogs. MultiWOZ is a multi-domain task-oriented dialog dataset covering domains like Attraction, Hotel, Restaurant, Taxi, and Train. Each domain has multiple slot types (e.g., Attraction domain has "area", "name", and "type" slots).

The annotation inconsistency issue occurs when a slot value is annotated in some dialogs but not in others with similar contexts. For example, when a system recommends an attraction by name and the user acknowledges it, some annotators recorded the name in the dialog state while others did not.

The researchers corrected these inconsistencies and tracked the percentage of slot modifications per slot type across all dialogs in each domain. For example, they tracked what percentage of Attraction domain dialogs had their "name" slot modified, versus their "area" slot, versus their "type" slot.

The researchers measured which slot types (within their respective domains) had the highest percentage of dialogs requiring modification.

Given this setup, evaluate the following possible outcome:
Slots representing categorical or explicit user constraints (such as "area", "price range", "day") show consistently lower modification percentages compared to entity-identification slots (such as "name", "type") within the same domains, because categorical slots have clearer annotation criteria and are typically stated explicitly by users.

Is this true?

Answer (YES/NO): YES